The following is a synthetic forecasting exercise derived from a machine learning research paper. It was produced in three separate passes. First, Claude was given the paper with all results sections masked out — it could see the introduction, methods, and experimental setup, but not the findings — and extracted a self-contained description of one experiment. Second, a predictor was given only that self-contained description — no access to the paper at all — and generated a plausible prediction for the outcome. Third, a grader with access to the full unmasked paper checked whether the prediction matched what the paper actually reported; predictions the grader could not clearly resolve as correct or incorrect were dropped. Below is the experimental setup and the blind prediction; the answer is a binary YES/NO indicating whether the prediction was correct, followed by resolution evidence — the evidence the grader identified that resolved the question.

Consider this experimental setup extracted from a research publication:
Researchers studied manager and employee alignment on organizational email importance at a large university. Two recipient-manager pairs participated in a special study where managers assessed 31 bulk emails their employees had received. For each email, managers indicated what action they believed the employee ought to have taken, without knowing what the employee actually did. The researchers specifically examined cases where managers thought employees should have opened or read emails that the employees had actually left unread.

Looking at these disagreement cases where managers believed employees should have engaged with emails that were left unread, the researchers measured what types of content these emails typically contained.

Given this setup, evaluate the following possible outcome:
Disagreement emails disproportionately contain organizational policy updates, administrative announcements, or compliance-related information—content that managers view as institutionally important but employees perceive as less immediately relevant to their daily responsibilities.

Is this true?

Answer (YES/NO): NO